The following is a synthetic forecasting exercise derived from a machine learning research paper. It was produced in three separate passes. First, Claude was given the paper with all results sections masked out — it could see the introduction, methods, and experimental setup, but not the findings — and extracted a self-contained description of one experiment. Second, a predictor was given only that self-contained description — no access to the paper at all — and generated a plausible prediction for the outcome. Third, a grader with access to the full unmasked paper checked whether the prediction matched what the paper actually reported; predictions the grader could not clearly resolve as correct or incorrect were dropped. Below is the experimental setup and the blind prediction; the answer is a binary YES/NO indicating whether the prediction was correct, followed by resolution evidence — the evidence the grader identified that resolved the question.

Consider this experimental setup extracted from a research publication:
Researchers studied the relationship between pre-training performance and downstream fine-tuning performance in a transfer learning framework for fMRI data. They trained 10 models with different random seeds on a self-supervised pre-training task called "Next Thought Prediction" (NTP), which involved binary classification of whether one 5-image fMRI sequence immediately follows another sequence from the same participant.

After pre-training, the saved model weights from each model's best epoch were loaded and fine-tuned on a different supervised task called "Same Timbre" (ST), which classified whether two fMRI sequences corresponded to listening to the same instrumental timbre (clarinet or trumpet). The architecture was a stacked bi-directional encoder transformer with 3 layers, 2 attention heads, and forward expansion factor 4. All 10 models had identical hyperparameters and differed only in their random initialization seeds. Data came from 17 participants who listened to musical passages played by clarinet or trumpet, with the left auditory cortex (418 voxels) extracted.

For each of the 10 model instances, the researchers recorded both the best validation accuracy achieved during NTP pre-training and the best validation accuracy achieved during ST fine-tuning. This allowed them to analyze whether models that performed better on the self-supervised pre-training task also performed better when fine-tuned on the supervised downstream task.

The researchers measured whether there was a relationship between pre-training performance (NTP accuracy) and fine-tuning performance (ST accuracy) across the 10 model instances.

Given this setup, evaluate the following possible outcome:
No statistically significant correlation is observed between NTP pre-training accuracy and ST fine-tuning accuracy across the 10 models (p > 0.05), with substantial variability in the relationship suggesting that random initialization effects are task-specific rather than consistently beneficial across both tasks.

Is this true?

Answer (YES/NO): NO